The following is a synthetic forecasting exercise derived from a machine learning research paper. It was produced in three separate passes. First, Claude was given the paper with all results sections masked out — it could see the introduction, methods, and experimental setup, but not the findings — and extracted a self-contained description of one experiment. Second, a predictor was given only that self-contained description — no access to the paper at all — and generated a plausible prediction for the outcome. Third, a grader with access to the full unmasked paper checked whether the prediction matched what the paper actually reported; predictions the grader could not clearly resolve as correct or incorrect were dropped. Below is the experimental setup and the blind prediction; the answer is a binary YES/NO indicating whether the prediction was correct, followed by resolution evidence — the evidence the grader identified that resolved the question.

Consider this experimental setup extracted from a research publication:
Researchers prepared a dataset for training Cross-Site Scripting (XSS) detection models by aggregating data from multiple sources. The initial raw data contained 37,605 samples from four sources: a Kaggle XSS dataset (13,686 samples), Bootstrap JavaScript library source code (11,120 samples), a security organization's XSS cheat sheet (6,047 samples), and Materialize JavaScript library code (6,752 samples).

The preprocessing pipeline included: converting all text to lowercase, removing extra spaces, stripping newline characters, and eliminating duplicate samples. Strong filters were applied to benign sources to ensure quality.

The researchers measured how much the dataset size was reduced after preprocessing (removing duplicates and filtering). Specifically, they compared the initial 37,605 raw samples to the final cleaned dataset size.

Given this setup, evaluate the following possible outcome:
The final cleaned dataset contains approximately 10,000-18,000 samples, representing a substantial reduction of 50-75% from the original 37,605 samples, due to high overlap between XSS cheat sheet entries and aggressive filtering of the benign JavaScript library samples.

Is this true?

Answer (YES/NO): NO